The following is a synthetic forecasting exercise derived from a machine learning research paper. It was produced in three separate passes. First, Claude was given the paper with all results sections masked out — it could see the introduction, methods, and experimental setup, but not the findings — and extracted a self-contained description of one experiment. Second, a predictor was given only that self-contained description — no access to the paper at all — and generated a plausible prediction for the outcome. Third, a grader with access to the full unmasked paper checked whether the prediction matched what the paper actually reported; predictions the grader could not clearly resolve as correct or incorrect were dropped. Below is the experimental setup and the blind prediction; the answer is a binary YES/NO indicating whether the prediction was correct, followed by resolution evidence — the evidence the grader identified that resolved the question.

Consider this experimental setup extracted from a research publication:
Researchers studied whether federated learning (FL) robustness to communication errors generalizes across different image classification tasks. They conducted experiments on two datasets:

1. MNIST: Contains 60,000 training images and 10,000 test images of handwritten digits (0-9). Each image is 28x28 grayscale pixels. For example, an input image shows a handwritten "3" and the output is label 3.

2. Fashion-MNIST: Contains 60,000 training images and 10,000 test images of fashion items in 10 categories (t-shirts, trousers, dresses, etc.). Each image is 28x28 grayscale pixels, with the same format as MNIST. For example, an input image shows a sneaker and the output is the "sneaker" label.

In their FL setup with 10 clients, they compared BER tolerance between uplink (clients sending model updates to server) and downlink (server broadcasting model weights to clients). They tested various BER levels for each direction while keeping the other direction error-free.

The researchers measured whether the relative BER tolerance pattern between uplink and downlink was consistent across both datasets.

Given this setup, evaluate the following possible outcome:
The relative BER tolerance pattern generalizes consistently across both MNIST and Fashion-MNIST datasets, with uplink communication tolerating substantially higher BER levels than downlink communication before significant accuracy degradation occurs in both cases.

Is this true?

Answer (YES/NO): YES